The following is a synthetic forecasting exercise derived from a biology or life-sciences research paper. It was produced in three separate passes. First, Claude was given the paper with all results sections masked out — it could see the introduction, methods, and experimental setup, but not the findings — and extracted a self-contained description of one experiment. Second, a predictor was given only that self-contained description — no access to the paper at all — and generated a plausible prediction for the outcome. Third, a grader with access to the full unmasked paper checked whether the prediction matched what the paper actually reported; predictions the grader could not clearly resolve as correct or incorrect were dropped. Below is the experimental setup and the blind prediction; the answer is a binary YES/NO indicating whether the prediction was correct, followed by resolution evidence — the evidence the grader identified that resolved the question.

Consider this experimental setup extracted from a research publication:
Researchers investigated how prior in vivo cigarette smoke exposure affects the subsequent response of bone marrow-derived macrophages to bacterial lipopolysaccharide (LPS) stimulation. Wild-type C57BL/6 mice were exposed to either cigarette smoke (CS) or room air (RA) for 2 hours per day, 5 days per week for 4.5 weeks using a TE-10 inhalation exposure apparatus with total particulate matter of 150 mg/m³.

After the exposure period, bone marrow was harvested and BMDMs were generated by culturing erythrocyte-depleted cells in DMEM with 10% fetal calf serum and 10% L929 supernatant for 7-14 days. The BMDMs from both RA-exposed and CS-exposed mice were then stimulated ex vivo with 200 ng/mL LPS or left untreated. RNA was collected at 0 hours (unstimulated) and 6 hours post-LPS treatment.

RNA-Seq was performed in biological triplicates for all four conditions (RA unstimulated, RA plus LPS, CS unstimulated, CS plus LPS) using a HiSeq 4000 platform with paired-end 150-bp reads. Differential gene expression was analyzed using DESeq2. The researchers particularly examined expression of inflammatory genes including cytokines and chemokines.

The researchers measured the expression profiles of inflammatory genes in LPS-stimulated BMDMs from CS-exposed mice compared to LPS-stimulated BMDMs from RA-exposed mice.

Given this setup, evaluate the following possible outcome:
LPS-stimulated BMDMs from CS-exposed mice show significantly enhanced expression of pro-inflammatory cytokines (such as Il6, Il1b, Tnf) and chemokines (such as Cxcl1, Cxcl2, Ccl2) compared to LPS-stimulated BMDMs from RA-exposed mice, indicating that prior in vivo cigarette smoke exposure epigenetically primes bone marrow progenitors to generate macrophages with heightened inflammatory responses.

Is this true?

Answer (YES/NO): NO